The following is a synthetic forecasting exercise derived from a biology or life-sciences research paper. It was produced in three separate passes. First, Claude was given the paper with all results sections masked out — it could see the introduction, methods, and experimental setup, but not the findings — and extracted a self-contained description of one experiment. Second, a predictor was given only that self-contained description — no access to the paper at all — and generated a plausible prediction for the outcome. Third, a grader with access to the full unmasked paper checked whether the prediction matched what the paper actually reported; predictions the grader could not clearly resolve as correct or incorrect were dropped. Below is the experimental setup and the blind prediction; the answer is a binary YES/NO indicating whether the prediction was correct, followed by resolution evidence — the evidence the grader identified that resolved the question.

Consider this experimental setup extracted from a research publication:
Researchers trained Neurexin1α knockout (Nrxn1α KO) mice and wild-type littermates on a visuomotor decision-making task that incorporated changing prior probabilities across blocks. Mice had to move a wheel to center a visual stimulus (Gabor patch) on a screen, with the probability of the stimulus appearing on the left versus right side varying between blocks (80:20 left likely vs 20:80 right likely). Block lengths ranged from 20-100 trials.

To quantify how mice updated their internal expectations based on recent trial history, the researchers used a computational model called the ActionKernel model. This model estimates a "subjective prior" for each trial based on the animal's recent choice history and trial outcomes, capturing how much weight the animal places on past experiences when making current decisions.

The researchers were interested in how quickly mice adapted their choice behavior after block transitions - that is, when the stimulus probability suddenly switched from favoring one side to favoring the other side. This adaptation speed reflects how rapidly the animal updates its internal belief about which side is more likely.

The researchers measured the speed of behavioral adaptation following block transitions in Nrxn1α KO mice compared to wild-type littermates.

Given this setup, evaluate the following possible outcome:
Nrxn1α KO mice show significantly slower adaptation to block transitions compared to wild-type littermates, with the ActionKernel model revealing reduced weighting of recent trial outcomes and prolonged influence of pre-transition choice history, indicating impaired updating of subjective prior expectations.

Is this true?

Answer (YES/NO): NO